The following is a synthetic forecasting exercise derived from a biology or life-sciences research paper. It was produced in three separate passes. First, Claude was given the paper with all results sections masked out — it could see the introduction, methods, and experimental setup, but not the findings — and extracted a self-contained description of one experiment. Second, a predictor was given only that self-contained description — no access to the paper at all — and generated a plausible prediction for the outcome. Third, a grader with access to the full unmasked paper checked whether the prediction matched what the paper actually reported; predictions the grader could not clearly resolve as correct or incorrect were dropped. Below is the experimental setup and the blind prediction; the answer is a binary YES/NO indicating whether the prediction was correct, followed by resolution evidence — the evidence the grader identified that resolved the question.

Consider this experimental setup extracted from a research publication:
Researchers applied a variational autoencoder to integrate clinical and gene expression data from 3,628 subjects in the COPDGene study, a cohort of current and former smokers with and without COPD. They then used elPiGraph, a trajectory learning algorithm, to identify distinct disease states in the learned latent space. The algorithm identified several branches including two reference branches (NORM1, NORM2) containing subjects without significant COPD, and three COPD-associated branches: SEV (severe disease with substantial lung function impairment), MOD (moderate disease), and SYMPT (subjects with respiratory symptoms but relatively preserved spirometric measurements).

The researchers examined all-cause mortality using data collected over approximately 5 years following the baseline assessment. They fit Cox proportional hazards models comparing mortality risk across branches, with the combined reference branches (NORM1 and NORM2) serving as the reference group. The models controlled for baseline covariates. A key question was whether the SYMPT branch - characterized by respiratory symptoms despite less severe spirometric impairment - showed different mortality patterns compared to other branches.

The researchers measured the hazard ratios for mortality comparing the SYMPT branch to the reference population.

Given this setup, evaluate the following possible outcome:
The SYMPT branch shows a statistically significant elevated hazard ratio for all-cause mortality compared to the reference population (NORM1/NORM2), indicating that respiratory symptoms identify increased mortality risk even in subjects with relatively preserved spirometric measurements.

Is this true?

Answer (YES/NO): NO